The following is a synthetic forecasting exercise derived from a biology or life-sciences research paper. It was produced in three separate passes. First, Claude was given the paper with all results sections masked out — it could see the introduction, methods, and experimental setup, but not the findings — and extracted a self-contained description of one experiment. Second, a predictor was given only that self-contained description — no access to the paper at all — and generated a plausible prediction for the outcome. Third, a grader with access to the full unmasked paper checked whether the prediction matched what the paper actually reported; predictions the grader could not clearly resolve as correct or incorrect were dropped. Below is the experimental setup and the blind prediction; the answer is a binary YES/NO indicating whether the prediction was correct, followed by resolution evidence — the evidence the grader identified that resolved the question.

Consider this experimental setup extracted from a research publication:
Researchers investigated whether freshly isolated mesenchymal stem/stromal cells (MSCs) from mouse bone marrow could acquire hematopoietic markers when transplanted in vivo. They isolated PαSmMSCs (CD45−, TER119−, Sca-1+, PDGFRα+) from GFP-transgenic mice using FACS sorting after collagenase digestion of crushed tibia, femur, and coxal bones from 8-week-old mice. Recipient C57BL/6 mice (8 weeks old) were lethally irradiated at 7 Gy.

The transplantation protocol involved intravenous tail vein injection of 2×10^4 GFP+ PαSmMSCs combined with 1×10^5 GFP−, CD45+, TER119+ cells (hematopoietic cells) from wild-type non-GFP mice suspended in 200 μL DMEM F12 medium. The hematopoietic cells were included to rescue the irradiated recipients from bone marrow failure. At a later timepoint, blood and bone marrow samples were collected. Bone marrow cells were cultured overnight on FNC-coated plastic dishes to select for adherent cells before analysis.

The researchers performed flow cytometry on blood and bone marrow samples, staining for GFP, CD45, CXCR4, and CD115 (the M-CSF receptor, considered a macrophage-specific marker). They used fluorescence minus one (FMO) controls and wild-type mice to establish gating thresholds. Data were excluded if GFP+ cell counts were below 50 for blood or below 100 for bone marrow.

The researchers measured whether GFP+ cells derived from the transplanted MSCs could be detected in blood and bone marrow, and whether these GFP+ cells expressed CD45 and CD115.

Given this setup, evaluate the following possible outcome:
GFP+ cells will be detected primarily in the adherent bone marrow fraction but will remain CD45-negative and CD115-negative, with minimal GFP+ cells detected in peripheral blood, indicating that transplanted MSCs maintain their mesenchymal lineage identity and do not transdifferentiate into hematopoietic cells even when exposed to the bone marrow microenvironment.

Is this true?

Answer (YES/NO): NO